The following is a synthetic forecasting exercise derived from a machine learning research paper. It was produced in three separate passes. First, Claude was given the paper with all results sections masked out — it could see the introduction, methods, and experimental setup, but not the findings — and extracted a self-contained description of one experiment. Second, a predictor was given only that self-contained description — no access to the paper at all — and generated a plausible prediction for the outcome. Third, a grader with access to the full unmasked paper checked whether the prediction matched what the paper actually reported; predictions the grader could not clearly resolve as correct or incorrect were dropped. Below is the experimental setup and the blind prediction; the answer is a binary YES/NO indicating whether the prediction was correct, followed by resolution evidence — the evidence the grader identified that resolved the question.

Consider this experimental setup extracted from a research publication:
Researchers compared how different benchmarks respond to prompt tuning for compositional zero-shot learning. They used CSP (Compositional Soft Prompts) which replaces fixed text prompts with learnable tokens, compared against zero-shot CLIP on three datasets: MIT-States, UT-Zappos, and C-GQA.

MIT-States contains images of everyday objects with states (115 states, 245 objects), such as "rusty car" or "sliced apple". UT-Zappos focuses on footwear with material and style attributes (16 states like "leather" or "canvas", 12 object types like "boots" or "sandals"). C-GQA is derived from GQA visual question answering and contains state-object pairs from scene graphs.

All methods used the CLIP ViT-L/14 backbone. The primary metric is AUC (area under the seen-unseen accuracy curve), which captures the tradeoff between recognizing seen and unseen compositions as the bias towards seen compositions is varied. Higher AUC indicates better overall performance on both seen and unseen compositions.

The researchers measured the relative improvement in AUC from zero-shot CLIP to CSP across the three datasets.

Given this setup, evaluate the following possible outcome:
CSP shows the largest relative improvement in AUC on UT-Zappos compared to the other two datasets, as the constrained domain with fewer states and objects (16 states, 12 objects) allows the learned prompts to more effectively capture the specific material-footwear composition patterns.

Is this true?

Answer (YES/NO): YES